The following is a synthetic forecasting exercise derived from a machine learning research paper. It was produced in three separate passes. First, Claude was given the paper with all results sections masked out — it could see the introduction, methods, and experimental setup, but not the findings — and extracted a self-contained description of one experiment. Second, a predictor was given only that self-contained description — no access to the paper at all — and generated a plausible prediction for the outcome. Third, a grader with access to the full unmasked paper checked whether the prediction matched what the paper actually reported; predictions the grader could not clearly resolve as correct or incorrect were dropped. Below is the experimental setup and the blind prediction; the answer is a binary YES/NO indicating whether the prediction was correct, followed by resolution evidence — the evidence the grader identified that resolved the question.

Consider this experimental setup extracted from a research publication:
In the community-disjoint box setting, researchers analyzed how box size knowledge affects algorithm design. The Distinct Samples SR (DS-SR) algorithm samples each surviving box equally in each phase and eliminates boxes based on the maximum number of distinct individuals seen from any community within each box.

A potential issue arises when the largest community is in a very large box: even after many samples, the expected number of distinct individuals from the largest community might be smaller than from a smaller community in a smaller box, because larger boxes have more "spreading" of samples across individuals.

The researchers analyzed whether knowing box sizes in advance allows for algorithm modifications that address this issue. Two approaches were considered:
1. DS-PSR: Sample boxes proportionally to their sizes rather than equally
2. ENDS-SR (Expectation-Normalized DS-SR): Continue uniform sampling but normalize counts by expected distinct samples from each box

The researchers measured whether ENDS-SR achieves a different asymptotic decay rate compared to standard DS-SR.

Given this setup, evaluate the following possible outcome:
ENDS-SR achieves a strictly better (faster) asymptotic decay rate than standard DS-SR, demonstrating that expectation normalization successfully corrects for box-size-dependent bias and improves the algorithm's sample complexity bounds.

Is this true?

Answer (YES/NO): NO